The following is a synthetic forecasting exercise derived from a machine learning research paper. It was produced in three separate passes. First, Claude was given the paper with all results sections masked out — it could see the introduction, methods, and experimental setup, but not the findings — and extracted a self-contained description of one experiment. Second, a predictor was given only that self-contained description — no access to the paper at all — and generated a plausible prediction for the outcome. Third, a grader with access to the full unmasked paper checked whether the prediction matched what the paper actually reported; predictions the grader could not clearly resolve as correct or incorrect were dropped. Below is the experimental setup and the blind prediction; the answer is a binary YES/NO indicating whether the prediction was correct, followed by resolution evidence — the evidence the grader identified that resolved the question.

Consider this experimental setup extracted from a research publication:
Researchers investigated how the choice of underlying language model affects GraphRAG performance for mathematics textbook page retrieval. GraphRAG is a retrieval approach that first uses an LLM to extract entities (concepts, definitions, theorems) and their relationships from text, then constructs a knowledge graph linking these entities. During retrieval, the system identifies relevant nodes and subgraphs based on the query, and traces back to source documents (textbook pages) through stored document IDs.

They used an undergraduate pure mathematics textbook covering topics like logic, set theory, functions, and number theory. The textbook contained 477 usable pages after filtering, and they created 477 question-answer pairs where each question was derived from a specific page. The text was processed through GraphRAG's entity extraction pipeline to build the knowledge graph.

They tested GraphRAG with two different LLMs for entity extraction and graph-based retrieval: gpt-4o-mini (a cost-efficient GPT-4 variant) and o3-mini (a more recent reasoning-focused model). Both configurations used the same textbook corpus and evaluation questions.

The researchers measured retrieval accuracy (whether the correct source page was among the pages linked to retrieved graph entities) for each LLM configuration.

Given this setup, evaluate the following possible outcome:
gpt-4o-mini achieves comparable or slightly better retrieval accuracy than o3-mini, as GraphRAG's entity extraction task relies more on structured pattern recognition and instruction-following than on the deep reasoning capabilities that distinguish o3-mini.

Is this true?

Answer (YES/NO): NO